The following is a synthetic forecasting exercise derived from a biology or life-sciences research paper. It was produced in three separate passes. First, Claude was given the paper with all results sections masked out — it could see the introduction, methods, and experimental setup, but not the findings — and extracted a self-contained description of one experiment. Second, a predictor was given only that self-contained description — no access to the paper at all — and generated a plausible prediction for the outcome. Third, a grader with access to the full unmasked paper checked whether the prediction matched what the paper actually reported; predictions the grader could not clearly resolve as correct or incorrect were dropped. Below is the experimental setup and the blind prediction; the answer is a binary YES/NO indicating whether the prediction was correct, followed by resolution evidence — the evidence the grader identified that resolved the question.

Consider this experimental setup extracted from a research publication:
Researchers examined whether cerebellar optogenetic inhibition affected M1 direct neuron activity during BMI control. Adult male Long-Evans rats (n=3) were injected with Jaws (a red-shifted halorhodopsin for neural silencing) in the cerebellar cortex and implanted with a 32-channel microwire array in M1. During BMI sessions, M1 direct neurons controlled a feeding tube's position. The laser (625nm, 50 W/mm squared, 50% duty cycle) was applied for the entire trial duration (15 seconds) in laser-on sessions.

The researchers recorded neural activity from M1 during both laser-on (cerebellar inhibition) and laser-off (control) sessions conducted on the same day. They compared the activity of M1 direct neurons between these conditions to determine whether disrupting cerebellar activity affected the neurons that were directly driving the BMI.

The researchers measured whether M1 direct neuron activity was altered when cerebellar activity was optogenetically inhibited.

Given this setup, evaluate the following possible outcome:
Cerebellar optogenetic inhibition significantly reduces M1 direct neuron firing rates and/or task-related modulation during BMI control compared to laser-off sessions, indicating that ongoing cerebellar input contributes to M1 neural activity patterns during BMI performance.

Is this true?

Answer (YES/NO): YES